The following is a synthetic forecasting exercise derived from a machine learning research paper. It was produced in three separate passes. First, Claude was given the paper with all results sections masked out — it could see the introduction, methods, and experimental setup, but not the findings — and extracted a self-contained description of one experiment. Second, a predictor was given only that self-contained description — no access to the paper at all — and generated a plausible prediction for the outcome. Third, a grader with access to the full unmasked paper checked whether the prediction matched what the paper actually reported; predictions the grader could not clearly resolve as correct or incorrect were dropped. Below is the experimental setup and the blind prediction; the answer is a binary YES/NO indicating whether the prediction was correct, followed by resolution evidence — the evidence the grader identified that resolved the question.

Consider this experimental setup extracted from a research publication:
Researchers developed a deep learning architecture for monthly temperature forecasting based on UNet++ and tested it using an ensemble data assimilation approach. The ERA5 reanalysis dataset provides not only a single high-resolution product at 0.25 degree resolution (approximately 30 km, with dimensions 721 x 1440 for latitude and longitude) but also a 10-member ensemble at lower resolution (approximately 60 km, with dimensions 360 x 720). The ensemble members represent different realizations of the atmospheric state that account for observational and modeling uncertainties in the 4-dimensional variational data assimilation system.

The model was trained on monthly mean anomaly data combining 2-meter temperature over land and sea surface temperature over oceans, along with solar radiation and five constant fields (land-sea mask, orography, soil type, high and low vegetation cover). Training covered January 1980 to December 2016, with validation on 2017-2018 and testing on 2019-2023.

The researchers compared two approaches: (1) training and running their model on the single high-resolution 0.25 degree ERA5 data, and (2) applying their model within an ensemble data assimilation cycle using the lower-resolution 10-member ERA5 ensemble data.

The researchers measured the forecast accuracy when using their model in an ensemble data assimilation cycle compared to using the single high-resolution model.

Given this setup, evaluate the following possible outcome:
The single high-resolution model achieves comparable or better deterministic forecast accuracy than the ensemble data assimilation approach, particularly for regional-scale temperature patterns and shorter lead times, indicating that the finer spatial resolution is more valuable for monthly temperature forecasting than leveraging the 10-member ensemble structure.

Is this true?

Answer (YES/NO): NO